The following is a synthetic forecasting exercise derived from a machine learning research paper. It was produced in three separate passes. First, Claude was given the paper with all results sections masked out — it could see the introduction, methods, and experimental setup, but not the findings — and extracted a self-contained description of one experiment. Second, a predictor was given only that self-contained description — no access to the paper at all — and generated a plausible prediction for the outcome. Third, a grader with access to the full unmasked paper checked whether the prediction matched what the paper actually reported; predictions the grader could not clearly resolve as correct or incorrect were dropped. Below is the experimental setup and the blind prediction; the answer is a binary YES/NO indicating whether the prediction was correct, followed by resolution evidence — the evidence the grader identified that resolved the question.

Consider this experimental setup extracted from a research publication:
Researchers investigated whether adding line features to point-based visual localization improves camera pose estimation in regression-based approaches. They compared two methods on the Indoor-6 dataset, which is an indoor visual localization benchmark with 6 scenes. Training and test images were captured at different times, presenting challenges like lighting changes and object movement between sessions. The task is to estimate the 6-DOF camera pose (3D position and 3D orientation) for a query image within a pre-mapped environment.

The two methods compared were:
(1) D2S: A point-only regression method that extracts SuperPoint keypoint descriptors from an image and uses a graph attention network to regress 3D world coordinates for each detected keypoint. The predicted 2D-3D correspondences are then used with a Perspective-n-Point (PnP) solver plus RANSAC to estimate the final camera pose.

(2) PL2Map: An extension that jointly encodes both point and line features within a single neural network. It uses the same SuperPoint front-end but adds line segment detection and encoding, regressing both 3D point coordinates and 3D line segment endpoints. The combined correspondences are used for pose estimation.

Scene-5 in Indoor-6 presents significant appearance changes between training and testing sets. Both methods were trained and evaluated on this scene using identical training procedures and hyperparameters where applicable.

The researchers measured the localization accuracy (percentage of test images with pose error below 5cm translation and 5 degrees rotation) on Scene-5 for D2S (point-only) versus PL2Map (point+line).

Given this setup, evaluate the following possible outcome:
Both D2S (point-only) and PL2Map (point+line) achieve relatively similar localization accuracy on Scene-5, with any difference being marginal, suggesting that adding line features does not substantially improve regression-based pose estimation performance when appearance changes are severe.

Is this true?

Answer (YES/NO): NO